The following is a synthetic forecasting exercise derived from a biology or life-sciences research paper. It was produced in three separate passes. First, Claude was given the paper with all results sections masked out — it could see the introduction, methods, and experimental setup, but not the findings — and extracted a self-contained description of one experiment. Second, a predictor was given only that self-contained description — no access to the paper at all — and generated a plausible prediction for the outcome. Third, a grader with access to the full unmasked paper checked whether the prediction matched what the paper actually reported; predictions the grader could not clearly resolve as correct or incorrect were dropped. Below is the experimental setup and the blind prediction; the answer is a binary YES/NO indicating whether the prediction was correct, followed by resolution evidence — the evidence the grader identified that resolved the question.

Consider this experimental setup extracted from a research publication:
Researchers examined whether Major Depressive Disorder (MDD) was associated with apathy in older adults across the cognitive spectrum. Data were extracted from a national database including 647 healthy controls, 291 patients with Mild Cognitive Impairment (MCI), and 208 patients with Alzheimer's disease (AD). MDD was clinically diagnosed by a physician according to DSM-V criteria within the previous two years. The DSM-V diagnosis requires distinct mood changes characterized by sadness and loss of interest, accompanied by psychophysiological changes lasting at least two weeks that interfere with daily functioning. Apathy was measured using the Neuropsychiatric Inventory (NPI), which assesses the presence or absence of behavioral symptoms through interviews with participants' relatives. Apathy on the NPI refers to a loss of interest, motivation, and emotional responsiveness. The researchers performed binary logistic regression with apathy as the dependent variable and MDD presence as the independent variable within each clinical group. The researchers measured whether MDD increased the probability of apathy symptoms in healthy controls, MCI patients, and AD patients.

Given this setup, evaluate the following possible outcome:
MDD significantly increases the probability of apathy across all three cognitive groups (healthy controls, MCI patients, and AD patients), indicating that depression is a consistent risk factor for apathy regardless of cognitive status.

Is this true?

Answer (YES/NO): NO